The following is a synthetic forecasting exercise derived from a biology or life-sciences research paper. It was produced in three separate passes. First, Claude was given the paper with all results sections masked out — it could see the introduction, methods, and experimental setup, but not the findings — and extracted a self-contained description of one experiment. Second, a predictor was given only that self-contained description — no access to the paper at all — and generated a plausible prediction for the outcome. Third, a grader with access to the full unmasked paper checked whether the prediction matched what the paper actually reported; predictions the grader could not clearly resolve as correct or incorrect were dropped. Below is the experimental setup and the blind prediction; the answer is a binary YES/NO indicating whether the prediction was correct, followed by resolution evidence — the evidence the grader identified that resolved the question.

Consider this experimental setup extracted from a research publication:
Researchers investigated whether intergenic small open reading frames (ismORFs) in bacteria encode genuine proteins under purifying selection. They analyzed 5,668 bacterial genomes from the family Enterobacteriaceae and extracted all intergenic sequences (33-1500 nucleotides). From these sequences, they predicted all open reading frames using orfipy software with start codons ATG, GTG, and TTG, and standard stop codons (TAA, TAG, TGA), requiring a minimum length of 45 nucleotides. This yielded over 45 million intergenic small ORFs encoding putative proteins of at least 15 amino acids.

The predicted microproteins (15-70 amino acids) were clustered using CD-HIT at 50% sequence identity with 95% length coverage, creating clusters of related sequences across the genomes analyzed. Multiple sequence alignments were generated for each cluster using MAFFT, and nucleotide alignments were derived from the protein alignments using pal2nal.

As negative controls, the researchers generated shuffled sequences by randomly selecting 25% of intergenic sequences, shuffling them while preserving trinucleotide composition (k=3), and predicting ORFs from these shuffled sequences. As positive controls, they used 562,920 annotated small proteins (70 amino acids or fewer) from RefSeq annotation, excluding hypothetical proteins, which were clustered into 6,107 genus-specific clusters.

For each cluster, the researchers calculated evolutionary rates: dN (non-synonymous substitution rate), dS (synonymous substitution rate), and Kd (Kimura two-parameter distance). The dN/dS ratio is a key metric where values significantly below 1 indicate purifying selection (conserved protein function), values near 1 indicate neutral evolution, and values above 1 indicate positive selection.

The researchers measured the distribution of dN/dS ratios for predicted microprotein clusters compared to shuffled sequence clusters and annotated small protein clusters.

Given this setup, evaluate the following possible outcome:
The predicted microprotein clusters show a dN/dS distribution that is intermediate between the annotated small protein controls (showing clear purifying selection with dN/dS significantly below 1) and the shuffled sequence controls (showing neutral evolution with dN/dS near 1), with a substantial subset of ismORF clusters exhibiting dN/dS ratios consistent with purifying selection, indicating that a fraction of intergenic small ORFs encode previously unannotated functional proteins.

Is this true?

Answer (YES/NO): YES